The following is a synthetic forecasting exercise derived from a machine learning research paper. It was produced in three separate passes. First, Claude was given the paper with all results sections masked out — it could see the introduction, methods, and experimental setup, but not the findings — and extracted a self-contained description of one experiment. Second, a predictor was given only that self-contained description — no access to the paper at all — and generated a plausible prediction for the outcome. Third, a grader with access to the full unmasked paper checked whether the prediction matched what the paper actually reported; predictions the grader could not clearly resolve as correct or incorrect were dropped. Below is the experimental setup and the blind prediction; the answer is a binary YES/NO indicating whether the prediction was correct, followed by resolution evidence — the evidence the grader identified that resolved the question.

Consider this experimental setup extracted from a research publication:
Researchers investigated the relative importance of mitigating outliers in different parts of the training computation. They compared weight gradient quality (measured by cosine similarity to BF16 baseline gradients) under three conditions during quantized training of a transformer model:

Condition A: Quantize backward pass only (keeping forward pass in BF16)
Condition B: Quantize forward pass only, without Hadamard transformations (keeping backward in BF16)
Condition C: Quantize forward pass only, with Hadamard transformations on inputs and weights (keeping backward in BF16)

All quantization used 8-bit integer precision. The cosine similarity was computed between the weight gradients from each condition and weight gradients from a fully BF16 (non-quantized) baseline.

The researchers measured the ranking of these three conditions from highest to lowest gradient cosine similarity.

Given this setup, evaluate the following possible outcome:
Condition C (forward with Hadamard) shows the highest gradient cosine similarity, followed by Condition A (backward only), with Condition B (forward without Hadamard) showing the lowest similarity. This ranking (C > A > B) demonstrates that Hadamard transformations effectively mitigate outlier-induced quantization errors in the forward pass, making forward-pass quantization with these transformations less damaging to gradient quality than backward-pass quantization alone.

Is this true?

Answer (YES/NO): NO